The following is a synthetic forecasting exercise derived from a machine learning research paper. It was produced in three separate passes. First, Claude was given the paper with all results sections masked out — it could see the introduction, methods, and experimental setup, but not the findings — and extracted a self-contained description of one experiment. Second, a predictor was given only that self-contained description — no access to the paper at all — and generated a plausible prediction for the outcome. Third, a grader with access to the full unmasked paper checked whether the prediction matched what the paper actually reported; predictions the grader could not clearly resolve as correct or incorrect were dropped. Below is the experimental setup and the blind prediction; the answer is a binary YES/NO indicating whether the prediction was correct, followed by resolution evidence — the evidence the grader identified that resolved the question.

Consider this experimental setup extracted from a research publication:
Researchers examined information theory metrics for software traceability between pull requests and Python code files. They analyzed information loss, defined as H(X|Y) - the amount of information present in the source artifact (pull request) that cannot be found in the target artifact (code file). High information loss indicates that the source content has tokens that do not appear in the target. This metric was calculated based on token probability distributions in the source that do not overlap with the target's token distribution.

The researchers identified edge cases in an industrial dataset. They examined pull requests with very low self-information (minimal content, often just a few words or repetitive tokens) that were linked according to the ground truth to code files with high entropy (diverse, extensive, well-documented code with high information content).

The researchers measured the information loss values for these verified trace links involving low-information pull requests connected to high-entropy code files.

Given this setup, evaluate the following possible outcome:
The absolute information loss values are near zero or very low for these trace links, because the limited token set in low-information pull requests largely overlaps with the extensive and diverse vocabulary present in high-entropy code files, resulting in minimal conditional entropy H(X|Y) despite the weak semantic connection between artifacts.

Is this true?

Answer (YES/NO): NO